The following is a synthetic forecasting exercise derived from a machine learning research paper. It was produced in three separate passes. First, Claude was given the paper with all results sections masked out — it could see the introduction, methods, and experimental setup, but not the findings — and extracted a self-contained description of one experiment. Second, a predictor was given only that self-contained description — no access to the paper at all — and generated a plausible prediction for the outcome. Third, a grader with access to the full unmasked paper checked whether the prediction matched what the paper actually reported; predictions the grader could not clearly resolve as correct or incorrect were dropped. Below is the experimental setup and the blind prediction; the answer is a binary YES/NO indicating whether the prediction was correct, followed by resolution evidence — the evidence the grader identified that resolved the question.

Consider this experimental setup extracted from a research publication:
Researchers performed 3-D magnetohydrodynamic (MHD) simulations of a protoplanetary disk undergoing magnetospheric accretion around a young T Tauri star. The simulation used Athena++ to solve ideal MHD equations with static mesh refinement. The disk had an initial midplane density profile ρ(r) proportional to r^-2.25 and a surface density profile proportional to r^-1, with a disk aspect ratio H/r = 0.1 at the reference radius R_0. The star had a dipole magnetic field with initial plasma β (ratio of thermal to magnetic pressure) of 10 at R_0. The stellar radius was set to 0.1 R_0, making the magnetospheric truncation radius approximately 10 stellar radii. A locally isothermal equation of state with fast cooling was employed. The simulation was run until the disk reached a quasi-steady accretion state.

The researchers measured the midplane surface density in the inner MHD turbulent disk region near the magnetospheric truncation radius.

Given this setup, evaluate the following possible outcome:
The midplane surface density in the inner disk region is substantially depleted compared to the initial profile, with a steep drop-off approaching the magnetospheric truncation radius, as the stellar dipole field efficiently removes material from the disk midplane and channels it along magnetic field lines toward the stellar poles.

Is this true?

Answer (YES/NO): YES